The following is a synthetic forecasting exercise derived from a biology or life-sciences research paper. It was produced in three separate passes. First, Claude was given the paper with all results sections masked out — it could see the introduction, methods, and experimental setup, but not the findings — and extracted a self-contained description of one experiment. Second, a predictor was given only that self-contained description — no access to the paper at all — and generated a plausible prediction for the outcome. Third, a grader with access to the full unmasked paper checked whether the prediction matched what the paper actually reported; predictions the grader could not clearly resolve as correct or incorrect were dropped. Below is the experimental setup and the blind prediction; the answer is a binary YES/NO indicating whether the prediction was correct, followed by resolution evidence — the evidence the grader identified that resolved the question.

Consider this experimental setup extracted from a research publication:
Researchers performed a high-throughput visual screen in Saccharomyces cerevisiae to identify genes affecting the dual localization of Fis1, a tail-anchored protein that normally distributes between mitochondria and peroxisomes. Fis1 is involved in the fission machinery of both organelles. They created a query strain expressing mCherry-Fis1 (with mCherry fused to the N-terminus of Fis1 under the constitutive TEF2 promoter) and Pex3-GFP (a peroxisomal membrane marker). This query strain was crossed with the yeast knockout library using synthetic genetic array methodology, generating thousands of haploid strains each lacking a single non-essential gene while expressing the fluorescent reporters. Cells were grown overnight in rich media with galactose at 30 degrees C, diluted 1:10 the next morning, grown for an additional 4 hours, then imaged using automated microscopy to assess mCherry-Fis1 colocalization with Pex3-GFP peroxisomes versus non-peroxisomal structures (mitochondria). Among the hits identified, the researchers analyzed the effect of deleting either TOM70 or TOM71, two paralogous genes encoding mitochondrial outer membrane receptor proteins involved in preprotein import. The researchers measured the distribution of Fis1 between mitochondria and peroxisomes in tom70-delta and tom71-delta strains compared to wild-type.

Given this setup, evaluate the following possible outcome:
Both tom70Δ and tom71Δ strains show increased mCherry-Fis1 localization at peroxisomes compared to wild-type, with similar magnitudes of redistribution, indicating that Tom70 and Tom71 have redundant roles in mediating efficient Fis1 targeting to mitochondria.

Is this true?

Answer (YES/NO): NO